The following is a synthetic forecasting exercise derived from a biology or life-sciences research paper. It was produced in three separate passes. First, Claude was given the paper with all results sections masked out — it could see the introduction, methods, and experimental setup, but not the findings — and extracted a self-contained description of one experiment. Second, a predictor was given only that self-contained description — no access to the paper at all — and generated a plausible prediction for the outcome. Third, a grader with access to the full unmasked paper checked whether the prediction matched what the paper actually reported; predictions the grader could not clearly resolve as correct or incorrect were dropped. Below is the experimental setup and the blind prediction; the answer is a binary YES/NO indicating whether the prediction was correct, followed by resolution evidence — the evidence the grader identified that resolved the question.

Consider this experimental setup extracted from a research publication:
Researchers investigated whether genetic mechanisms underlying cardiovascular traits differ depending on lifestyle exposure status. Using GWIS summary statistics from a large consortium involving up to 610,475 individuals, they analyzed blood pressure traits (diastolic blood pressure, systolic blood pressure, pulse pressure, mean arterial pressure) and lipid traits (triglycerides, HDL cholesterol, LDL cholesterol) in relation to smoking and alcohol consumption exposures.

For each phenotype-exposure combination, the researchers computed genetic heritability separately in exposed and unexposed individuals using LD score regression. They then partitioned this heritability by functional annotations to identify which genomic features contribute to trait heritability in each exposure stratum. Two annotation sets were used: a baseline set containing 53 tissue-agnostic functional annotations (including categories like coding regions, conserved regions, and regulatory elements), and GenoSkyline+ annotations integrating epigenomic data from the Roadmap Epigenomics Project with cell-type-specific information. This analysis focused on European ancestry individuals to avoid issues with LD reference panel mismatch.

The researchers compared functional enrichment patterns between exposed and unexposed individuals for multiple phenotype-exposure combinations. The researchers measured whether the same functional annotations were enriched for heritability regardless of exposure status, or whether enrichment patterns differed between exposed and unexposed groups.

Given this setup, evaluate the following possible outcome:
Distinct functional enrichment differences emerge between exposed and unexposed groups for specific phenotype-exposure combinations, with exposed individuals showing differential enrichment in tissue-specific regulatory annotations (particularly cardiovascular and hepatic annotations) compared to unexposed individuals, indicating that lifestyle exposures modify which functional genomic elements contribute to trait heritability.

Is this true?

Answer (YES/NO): NO